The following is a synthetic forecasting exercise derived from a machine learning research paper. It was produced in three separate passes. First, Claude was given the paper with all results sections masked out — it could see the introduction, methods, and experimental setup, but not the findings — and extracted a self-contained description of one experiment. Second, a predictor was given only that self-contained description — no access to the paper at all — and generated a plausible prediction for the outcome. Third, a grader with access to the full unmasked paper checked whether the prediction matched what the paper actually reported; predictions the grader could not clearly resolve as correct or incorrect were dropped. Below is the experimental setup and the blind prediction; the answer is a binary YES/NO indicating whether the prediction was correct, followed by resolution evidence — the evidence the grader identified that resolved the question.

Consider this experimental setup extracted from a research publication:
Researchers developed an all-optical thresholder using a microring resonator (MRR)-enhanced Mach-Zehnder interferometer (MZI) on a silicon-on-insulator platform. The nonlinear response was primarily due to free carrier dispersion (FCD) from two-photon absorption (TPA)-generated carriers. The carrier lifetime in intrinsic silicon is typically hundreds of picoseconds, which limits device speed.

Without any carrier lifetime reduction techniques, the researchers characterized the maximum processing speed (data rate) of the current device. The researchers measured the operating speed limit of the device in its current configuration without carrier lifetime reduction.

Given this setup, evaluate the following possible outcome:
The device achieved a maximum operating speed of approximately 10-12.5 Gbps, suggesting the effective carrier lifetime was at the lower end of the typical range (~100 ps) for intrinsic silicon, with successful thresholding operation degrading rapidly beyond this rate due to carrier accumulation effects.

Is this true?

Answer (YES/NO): NO